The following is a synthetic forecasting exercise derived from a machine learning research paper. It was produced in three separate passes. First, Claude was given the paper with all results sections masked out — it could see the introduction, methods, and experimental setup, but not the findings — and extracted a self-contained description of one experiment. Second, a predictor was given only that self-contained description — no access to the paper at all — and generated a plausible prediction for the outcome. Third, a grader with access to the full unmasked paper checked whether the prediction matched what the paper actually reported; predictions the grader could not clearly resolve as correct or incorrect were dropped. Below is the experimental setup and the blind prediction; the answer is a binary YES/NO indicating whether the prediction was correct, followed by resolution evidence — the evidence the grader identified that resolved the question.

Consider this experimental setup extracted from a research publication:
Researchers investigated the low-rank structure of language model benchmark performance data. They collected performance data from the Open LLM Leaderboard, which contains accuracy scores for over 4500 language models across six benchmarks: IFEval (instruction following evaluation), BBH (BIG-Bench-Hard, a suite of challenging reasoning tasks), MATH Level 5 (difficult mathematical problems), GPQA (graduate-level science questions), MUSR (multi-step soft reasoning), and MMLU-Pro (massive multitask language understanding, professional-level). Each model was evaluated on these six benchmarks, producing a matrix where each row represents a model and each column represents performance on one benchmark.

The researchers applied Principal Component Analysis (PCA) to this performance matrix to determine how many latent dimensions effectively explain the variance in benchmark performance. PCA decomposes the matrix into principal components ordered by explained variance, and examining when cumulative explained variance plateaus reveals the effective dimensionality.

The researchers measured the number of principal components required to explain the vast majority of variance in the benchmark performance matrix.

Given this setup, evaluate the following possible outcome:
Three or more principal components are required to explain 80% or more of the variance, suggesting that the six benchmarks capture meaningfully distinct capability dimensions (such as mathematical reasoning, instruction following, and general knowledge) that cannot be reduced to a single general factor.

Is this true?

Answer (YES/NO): YES